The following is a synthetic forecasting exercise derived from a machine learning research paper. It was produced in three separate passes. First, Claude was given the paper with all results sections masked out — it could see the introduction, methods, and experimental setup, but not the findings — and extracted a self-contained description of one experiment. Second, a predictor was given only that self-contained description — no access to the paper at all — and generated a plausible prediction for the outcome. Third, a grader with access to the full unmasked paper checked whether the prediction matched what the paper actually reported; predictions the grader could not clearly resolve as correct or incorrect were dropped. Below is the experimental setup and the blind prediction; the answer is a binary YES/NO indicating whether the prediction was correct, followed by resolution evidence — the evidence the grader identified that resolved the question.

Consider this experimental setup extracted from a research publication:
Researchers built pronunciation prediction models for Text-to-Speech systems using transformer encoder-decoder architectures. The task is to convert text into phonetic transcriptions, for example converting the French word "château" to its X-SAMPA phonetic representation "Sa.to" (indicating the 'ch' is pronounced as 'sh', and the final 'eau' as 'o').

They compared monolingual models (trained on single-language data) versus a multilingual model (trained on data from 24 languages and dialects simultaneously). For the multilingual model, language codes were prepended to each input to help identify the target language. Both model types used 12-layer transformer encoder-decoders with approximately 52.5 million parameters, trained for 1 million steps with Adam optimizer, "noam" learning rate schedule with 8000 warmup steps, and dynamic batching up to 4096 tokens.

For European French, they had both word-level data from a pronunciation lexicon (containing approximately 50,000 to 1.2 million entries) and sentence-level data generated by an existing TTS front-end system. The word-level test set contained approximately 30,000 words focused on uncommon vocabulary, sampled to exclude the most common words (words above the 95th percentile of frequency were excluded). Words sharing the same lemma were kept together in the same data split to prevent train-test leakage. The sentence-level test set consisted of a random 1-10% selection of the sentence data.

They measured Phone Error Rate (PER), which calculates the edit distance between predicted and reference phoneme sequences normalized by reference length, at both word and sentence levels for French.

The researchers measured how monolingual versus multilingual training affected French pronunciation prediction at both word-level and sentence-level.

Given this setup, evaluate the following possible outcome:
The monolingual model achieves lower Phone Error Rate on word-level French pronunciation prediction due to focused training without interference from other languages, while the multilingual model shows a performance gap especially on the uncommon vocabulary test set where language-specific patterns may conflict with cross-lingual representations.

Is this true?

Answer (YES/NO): NO